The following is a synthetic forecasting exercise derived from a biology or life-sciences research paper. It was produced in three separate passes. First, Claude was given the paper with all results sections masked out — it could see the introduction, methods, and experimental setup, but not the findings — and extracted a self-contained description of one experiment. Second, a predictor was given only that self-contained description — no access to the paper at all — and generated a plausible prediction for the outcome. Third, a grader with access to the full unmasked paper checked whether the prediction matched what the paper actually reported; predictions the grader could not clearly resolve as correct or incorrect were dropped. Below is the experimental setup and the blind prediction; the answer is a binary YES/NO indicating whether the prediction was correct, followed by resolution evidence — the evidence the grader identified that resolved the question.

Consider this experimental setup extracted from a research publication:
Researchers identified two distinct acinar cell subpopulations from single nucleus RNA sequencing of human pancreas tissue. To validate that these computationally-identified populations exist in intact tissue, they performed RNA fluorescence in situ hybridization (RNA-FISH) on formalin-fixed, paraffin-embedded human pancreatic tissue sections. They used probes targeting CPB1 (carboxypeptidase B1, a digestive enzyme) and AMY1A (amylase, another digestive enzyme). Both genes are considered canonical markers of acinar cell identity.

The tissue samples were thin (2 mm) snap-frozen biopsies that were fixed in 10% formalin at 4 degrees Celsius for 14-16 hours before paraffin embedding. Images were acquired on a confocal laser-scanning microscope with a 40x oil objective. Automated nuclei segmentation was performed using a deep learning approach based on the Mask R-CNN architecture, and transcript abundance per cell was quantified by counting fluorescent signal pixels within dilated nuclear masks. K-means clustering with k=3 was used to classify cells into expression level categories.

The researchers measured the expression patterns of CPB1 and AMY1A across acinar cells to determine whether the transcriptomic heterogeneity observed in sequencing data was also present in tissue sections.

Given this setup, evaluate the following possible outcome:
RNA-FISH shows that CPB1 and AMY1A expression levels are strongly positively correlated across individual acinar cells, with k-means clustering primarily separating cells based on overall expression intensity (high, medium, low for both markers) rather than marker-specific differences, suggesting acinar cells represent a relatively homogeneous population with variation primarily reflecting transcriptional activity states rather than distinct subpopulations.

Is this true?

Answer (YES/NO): NO